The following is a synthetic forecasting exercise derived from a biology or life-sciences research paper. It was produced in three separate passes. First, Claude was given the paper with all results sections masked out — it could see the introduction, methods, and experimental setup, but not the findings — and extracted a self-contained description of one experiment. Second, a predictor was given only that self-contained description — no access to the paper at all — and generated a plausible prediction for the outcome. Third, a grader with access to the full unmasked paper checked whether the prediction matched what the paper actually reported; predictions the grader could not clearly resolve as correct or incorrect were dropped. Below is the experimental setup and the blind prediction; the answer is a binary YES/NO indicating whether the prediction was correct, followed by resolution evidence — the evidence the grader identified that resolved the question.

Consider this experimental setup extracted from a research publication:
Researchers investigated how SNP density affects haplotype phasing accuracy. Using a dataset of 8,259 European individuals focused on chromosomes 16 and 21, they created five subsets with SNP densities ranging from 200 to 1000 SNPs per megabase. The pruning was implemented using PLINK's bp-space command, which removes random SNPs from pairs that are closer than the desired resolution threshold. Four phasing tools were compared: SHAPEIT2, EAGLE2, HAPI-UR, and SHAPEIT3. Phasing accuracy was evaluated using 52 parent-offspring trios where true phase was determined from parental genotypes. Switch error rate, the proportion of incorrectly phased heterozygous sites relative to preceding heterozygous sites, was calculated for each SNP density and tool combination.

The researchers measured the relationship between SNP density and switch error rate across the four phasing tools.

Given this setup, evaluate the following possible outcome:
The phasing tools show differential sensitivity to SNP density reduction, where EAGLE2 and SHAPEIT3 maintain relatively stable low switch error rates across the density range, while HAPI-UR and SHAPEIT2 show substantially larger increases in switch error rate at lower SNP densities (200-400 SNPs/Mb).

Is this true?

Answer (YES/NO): NO